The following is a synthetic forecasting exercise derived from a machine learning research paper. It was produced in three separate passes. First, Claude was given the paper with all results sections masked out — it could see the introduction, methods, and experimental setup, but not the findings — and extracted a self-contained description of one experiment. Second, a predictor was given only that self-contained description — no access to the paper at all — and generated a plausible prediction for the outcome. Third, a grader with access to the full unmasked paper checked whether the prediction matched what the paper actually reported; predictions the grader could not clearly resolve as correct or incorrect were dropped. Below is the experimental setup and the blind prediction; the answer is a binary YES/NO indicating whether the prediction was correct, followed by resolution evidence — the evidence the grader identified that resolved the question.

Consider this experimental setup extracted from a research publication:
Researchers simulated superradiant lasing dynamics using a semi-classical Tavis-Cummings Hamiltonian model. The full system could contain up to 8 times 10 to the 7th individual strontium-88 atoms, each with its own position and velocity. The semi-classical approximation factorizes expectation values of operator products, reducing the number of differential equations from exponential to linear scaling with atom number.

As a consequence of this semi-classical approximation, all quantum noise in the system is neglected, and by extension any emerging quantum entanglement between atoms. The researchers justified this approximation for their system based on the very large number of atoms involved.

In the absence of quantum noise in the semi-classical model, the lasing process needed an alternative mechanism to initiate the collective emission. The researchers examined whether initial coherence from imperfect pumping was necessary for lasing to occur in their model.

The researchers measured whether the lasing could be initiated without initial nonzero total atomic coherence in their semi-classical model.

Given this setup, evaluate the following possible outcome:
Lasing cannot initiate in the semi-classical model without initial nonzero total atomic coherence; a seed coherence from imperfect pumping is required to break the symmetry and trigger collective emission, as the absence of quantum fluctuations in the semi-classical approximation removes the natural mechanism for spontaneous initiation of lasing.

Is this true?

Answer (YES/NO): YES